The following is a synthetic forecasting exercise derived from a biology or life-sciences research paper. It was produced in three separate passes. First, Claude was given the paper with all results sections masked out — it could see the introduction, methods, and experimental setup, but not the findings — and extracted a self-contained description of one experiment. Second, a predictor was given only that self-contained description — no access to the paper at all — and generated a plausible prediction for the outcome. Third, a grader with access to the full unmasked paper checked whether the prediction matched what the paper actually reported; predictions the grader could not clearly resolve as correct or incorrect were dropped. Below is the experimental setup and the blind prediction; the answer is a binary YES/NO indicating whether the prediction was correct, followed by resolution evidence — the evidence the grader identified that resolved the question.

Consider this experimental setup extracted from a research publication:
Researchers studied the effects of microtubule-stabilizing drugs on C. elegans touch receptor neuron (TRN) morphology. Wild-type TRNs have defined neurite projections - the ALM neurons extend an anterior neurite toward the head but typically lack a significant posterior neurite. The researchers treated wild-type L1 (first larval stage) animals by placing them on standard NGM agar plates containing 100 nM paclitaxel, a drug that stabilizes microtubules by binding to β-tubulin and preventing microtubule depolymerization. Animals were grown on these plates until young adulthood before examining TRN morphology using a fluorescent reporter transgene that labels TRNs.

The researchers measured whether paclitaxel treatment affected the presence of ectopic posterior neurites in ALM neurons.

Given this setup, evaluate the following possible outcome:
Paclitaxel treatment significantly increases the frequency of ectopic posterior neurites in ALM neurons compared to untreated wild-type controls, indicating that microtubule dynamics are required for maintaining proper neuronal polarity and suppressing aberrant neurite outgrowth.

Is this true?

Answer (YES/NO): NO